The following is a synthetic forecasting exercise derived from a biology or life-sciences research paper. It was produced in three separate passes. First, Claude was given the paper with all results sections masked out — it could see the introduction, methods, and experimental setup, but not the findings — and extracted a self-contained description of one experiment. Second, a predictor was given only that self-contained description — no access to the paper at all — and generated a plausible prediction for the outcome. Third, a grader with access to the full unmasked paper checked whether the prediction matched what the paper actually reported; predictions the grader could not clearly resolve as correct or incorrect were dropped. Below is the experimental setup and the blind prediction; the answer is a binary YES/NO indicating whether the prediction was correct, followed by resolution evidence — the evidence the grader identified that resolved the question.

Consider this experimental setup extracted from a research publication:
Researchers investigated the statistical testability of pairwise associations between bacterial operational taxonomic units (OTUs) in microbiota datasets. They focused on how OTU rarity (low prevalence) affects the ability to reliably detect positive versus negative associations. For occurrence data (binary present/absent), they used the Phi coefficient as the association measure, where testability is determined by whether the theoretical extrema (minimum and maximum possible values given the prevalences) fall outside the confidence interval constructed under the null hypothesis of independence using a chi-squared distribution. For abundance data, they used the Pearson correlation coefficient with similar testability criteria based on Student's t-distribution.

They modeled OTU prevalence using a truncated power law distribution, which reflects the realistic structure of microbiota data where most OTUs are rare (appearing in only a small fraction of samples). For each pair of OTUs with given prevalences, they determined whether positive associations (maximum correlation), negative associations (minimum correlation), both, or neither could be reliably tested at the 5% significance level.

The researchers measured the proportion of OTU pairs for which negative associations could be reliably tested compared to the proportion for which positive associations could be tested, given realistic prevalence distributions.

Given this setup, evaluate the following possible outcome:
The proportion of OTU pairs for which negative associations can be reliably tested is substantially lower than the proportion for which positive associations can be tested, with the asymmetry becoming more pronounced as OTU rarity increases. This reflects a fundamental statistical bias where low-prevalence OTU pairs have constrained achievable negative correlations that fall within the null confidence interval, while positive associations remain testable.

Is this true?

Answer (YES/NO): YES